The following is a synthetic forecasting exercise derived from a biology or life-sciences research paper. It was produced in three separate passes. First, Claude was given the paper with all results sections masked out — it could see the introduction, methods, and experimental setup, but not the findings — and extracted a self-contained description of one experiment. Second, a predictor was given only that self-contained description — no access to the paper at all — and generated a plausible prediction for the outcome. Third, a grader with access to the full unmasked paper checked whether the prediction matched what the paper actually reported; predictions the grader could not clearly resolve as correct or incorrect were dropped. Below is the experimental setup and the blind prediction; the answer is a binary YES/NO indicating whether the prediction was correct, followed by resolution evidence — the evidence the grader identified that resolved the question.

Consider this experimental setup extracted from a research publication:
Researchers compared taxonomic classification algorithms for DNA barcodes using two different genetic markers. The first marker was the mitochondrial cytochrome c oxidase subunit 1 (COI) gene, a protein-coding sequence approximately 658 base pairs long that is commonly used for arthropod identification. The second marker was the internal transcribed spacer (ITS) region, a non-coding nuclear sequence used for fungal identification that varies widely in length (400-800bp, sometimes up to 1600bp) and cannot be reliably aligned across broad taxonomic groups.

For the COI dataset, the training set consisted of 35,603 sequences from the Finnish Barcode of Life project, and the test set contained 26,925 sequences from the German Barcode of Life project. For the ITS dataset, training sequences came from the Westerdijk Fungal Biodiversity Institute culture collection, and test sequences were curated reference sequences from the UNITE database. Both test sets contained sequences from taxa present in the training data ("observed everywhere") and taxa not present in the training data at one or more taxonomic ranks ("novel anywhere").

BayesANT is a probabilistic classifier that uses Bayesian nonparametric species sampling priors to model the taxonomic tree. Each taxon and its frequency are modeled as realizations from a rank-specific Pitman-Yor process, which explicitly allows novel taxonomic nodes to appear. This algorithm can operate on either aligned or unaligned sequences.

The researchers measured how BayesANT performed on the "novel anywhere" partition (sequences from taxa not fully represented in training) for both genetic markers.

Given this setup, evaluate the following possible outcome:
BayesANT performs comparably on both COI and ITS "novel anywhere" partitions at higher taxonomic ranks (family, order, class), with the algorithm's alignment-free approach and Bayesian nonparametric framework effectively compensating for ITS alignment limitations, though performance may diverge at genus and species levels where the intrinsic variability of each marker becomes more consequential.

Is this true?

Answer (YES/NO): NO